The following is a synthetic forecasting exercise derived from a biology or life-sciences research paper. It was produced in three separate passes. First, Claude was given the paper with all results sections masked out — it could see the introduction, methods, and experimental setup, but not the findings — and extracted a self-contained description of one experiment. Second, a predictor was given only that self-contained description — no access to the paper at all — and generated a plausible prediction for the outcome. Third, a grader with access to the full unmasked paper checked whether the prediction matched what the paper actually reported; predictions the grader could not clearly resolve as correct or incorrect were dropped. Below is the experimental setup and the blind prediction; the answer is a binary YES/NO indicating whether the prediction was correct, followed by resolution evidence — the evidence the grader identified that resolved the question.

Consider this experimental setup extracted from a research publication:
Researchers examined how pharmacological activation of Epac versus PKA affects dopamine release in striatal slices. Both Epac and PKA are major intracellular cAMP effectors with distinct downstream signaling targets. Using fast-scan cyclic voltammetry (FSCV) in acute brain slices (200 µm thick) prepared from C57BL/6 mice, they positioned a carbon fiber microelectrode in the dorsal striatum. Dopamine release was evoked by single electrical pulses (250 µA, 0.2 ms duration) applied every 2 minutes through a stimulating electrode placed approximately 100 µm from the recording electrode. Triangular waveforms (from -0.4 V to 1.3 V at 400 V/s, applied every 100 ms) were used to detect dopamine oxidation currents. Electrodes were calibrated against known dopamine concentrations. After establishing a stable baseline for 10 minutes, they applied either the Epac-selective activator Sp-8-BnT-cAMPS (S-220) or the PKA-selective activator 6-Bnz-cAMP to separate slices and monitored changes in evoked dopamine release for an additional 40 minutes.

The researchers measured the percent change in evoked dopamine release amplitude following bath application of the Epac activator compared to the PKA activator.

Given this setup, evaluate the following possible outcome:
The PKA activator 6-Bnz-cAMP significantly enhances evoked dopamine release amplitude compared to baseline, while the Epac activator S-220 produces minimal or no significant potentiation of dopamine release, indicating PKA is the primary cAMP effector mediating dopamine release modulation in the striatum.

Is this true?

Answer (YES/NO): NO